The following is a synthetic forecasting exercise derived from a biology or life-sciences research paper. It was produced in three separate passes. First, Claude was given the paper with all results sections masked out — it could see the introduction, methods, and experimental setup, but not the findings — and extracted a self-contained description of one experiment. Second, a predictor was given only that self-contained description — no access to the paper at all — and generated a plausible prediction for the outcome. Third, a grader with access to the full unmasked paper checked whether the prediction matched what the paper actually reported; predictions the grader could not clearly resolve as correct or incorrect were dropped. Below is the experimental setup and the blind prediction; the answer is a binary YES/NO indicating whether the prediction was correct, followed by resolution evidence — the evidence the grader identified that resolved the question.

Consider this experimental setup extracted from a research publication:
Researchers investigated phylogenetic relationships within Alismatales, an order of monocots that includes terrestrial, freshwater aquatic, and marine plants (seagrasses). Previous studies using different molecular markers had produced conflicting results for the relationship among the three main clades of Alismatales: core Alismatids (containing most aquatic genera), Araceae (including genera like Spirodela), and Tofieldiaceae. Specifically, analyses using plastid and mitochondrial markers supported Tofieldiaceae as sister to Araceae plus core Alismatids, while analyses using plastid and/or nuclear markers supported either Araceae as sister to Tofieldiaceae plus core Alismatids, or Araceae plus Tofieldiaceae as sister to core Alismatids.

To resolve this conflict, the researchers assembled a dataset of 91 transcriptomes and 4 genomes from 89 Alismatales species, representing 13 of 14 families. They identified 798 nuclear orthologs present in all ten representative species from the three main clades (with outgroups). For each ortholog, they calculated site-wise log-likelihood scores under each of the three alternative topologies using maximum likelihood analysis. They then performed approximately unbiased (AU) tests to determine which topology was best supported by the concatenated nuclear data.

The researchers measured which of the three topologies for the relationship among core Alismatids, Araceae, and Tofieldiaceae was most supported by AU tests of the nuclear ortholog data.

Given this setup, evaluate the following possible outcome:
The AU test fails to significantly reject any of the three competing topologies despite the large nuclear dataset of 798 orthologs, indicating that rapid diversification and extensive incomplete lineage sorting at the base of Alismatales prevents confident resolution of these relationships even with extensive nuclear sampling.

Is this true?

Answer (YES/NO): YES